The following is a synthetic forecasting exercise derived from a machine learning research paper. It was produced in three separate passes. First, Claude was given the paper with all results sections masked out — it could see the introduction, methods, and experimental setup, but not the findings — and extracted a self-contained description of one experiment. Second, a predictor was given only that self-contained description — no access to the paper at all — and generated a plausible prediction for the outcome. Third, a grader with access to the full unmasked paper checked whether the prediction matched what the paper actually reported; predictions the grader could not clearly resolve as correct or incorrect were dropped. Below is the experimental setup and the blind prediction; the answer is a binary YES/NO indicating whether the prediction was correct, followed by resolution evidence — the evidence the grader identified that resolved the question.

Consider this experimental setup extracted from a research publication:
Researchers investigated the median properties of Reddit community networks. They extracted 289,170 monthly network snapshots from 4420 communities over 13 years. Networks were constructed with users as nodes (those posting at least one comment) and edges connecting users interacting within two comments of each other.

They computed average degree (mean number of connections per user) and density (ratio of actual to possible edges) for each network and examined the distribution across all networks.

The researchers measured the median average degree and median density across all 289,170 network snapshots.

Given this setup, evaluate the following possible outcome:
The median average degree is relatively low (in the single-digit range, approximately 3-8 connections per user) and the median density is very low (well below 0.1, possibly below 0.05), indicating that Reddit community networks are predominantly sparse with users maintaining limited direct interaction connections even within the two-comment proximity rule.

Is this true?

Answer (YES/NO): YES